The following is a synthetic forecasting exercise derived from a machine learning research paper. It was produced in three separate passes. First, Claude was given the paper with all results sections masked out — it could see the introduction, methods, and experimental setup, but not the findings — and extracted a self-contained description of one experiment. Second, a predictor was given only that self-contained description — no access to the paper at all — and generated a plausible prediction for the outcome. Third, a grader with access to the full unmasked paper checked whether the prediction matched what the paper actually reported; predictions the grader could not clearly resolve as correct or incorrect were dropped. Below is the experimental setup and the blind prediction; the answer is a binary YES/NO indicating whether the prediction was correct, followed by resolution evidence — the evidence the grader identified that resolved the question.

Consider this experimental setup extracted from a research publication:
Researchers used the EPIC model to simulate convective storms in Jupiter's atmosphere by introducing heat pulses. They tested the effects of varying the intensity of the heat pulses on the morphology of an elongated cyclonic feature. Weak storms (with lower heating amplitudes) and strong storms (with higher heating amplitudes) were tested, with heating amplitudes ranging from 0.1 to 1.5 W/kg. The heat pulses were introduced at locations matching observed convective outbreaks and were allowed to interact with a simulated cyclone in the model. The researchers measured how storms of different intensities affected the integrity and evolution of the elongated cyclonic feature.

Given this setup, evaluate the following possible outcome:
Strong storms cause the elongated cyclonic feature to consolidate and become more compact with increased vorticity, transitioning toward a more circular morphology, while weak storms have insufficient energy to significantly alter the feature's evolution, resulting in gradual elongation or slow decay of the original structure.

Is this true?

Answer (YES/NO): NO